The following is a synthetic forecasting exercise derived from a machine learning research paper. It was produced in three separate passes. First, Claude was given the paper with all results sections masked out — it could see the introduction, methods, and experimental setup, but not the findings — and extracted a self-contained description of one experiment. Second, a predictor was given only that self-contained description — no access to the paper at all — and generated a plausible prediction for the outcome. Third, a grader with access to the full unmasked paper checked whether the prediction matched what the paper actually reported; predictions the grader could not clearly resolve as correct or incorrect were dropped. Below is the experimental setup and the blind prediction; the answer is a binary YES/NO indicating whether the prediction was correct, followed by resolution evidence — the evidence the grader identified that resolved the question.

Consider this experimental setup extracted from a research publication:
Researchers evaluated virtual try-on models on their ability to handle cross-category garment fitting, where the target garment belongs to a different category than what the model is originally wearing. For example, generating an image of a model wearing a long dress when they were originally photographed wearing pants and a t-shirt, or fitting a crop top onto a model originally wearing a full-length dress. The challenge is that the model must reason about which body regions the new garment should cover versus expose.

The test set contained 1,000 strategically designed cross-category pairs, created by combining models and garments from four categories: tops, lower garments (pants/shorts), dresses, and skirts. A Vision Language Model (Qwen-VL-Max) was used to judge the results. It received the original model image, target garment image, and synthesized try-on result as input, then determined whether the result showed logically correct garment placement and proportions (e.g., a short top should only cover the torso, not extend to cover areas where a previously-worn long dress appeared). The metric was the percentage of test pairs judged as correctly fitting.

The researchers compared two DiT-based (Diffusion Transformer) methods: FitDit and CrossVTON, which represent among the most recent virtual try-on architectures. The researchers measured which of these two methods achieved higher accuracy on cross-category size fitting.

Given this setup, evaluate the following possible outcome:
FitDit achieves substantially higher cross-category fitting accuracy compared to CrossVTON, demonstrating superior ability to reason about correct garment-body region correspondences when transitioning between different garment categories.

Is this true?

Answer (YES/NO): YES